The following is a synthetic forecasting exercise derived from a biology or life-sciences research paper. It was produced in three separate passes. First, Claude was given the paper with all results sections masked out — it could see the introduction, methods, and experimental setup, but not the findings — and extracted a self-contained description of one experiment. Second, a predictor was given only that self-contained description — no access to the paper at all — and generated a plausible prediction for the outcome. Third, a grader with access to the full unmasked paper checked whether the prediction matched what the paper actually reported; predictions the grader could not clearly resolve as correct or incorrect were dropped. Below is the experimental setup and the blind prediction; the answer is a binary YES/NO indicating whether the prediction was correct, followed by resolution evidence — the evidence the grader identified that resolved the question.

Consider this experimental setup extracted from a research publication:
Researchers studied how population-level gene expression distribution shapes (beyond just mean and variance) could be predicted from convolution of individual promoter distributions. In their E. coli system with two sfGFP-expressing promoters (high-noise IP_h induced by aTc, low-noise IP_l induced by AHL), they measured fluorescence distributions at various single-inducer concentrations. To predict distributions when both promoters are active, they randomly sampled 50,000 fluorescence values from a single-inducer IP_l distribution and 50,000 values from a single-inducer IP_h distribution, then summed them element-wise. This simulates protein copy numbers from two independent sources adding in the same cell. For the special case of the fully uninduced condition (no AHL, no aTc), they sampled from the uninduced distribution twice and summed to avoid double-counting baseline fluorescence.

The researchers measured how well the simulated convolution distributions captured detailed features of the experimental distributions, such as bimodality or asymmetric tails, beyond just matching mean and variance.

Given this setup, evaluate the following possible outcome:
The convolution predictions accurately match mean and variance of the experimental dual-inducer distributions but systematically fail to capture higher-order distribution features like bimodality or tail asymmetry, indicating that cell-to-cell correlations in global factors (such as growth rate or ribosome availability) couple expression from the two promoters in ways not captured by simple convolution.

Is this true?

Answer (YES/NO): NO